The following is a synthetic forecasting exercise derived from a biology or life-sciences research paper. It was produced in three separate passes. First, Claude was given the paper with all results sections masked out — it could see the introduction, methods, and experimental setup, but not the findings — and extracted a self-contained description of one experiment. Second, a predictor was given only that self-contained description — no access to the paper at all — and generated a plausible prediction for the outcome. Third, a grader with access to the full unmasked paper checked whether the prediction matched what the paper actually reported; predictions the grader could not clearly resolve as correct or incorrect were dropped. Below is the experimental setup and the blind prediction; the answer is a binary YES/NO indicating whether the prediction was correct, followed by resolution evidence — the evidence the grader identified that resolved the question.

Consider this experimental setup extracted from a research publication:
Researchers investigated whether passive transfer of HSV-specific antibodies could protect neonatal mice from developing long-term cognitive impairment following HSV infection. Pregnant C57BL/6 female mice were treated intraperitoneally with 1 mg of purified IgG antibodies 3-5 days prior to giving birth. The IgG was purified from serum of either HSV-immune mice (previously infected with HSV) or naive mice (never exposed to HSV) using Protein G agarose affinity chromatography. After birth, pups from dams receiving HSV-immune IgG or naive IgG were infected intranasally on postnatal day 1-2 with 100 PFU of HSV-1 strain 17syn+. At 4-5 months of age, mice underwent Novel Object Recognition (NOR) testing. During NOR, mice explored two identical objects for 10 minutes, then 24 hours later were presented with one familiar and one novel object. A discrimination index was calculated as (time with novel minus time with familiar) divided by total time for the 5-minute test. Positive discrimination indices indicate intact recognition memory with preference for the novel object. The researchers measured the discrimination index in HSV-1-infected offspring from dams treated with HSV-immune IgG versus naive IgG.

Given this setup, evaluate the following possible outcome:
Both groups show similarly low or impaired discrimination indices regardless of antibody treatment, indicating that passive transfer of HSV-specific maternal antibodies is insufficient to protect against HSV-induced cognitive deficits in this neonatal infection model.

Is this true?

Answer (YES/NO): NO